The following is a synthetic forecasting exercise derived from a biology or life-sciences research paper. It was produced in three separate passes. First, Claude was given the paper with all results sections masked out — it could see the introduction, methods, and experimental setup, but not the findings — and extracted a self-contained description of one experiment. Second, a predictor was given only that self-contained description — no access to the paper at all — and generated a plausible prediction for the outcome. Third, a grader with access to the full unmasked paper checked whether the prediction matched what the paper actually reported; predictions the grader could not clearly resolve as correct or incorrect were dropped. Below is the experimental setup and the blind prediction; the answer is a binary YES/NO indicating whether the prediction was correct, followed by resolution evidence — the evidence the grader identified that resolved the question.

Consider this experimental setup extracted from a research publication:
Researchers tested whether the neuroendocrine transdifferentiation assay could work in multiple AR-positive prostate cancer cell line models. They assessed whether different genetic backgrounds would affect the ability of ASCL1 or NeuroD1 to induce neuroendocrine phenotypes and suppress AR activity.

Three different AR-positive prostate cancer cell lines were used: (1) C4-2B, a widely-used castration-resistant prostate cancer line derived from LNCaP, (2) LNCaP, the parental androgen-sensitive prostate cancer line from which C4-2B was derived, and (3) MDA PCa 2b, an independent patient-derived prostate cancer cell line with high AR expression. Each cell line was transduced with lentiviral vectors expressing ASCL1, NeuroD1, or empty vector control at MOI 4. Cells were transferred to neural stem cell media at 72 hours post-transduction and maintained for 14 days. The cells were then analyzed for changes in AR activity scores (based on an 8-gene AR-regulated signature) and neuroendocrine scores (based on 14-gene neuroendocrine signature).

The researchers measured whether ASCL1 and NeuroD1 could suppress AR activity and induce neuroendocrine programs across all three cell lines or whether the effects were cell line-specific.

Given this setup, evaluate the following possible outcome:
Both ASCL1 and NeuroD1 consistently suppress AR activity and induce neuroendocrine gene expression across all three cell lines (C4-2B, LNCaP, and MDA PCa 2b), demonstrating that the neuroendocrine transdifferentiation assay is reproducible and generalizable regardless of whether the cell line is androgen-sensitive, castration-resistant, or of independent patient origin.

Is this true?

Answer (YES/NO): YES